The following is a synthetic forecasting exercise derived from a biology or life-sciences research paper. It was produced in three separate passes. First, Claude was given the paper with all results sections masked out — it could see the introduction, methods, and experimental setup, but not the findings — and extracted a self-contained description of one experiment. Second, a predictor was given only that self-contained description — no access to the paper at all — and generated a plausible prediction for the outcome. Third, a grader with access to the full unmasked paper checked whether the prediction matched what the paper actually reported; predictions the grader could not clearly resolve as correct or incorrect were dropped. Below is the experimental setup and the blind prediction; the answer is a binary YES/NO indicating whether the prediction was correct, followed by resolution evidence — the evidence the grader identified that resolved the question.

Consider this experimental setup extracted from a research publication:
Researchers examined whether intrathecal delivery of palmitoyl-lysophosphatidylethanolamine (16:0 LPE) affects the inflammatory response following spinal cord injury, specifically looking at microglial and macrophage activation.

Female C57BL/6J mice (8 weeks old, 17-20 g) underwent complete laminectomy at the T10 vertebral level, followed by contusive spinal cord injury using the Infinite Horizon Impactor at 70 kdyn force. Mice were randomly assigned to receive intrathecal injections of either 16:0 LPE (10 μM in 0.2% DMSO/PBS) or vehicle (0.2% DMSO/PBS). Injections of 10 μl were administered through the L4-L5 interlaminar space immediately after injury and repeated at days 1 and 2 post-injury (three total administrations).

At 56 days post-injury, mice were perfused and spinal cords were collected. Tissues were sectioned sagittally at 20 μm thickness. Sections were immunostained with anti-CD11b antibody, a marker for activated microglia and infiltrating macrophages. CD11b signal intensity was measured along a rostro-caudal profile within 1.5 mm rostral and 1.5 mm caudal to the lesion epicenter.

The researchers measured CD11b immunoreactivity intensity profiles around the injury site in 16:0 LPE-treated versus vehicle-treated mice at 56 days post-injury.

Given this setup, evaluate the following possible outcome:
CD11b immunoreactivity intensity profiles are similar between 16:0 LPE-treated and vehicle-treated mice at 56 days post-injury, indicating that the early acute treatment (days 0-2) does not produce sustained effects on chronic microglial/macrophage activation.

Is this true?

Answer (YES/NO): YES